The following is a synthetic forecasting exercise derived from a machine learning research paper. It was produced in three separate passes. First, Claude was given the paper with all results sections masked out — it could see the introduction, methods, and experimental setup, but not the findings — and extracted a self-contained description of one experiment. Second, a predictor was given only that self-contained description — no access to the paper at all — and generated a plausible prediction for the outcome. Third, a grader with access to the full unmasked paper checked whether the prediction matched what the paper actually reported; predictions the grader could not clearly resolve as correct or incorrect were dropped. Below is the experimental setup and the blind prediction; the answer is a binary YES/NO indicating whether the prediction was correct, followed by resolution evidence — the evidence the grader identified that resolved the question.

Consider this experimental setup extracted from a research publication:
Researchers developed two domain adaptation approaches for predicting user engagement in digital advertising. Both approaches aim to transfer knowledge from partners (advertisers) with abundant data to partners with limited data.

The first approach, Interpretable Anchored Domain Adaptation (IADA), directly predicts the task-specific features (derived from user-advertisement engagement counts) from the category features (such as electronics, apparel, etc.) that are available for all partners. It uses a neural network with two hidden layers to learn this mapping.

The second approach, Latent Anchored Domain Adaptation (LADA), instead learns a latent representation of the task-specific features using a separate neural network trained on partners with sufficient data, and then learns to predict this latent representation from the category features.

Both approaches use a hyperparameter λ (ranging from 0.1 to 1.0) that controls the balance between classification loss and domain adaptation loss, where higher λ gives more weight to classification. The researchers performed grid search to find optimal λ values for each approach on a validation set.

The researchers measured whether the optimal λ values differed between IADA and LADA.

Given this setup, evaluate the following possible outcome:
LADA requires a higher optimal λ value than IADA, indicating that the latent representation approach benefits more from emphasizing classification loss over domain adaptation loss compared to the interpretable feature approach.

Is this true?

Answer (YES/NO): YES